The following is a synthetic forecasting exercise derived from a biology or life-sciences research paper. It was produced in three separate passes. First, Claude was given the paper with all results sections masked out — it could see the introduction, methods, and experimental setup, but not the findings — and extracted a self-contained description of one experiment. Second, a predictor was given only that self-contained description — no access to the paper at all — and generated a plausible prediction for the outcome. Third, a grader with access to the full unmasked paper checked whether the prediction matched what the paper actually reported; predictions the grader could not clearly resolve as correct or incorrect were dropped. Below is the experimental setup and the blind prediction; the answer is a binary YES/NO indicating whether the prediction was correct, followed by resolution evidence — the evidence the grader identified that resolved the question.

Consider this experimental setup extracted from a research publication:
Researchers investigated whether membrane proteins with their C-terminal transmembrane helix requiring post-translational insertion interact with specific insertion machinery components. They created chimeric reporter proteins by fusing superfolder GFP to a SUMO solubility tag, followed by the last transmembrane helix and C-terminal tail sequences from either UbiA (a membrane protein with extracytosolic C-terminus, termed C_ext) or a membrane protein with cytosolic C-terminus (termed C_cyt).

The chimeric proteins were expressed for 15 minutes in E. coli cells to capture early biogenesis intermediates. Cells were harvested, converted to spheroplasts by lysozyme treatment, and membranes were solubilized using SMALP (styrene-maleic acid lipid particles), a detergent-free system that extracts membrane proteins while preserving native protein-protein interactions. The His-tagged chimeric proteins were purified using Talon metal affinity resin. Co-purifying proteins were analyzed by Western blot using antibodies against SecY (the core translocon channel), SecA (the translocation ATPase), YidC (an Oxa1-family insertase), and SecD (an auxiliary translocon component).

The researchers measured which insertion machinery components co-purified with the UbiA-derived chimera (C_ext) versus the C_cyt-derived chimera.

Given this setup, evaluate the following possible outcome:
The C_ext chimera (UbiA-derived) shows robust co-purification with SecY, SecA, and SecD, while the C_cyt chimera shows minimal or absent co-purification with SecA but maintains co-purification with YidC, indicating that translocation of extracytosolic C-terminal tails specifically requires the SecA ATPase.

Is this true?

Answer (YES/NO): NO